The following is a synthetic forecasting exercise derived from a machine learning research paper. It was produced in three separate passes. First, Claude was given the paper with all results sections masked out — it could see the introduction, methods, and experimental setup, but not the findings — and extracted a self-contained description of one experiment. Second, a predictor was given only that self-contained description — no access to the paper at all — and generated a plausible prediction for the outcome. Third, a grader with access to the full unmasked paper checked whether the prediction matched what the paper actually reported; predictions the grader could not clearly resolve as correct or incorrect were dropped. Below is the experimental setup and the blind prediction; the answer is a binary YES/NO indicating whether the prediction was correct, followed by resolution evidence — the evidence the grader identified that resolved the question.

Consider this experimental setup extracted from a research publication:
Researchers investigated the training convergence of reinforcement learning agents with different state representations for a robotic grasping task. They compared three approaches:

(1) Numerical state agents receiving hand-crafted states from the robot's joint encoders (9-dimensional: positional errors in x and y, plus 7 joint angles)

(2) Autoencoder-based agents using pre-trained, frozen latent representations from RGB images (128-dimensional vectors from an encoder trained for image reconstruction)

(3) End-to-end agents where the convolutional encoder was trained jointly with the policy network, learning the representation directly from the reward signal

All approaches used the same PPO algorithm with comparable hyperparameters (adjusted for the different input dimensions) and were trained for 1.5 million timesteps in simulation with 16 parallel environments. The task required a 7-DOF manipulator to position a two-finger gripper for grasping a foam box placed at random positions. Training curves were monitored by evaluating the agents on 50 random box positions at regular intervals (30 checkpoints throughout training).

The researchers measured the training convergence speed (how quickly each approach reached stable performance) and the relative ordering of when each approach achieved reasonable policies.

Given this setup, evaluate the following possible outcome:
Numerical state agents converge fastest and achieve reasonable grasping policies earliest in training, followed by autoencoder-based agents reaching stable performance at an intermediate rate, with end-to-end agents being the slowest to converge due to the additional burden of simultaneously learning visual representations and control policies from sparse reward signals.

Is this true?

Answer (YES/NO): YES